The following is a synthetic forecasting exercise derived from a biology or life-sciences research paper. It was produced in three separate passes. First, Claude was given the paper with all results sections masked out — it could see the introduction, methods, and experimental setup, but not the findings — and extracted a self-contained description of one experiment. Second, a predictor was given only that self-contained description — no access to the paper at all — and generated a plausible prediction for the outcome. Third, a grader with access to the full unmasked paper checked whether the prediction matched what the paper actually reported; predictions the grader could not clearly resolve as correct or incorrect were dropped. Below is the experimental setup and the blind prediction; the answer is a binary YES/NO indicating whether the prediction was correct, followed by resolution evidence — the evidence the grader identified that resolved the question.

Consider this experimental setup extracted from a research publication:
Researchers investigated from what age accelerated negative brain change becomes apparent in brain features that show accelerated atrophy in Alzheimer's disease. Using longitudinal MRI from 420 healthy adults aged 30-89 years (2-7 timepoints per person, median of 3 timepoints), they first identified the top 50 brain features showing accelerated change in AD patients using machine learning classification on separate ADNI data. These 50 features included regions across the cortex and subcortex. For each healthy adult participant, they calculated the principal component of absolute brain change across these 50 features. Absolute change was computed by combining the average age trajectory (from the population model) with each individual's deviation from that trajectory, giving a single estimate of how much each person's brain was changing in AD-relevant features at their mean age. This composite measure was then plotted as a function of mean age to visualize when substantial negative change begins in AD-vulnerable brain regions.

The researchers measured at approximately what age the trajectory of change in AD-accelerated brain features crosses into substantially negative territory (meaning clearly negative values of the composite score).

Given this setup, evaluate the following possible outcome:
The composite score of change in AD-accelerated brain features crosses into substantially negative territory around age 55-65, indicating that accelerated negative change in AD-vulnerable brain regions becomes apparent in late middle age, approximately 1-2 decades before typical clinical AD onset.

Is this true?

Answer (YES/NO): NO